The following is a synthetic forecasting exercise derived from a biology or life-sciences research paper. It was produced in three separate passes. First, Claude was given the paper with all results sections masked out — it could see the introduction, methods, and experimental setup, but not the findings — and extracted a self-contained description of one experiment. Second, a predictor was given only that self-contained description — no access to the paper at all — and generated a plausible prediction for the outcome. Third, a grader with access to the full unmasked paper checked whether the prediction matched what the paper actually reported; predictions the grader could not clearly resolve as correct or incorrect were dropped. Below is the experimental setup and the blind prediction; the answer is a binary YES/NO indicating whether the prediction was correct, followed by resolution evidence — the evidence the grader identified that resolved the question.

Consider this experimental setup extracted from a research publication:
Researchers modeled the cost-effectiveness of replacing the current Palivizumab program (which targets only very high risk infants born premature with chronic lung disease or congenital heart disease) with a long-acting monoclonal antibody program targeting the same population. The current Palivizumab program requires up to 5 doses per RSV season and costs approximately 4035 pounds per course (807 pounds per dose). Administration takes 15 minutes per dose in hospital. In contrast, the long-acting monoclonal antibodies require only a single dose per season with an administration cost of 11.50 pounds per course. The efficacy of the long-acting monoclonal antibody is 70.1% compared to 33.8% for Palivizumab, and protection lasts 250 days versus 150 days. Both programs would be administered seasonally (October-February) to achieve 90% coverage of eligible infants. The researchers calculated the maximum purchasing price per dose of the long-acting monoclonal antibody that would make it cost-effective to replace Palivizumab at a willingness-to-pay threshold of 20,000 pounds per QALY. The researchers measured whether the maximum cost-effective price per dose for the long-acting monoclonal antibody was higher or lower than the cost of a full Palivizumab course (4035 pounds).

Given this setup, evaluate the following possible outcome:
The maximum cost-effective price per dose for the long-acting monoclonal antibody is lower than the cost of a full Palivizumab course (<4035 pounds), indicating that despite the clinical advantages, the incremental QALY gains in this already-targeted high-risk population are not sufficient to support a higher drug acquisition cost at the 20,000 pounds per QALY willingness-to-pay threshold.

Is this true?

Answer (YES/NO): NO